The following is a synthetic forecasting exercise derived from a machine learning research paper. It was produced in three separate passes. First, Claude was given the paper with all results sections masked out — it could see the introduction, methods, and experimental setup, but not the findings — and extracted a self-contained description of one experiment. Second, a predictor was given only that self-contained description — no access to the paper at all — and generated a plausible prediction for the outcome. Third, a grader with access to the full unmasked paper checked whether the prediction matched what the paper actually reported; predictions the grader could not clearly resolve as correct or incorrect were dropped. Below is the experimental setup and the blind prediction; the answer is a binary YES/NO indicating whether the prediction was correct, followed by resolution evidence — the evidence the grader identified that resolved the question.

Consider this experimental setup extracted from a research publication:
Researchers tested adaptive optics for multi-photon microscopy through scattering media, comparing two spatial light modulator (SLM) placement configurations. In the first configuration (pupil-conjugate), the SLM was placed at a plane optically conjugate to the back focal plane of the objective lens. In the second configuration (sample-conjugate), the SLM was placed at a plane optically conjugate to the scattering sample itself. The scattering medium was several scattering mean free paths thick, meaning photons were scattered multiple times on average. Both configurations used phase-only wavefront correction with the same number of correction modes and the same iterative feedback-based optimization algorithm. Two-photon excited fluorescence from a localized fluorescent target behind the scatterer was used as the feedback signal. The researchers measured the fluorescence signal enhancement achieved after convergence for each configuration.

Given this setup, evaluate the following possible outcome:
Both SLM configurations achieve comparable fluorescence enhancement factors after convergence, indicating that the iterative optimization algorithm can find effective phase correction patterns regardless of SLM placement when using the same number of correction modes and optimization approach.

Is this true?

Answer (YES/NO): YES